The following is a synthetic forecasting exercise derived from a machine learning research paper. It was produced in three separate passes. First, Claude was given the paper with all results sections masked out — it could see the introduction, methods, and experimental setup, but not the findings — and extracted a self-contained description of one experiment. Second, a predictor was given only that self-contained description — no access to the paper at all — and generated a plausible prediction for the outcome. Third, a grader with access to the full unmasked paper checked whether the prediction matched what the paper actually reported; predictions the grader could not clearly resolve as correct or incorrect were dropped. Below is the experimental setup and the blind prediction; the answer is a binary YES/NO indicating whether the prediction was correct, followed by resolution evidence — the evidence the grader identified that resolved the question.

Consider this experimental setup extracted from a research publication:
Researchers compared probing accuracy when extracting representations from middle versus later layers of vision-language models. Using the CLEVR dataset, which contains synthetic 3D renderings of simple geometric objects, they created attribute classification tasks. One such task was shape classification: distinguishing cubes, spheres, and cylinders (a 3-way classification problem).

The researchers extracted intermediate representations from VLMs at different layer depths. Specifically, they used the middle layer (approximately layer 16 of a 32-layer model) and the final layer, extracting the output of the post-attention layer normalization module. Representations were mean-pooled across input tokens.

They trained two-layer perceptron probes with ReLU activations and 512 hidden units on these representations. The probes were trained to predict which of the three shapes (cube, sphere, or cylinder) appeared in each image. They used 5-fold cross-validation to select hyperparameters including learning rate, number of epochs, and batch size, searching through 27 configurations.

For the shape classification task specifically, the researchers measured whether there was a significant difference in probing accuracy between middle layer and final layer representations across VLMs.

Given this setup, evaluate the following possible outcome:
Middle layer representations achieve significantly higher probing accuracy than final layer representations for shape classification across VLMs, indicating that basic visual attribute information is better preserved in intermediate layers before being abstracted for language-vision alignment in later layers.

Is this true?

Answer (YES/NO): NO